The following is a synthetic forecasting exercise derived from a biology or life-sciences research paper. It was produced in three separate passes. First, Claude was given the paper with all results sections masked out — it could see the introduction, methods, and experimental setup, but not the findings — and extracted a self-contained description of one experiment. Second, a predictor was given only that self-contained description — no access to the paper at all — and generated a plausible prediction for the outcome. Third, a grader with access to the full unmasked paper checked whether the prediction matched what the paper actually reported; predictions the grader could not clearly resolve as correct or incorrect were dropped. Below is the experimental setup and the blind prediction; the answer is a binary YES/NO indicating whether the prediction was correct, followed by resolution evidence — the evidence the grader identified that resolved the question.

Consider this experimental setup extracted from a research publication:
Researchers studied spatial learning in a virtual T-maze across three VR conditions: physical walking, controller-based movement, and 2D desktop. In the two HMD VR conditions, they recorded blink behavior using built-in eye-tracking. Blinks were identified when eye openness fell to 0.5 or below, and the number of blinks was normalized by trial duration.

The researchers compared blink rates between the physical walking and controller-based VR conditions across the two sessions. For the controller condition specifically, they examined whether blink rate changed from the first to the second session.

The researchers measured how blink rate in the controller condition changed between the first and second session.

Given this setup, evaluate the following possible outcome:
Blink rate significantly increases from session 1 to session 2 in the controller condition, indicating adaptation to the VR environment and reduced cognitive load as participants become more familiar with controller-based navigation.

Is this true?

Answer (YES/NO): YES